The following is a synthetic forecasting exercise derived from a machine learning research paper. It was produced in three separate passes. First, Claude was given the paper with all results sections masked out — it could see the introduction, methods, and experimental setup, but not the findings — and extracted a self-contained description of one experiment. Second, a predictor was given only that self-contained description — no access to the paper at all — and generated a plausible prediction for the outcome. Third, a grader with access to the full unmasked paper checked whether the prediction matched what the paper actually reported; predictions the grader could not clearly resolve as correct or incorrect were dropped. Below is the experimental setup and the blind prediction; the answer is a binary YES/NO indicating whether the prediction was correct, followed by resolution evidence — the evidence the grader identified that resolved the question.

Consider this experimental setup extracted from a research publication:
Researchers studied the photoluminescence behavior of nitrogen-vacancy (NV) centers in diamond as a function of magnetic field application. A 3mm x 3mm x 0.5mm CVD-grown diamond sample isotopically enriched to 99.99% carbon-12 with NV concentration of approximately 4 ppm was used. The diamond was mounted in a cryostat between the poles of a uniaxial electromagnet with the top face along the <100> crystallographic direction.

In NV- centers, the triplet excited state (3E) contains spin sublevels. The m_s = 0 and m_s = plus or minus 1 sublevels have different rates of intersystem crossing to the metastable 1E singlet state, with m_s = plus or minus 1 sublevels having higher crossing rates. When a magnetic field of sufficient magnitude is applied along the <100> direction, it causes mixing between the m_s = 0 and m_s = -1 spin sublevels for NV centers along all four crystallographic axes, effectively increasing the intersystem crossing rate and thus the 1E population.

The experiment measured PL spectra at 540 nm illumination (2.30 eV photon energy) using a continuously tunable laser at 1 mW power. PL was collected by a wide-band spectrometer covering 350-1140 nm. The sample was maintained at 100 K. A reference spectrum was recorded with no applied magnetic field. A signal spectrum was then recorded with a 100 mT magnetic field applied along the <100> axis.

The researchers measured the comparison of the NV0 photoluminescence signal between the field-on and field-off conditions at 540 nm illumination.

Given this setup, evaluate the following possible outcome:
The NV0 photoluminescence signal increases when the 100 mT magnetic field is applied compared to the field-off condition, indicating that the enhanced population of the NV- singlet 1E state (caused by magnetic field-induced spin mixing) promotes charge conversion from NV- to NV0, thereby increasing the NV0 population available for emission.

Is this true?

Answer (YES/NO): NO